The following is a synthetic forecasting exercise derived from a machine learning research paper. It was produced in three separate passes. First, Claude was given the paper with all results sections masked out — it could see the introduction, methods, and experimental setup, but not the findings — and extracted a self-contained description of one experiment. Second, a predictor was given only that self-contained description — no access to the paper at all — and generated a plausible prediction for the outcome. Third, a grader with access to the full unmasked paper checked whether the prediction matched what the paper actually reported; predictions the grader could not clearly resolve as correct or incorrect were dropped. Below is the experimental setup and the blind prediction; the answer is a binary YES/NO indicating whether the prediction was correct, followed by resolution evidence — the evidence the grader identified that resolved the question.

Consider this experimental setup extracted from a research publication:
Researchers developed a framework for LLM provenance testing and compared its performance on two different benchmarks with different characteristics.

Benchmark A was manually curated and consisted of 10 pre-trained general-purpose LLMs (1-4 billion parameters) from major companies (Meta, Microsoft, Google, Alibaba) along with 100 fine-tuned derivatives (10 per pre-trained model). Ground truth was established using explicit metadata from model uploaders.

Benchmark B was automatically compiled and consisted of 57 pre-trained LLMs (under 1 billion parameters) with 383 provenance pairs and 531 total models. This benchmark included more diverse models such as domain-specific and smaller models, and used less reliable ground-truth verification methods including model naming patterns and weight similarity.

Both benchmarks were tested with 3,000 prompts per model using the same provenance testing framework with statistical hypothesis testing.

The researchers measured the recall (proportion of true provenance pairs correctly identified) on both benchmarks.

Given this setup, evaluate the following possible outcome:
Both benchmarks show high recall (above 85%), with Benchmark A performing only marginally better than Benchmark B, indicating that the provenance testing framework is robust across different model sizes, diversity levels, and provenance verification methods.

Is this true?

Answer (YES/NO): NO